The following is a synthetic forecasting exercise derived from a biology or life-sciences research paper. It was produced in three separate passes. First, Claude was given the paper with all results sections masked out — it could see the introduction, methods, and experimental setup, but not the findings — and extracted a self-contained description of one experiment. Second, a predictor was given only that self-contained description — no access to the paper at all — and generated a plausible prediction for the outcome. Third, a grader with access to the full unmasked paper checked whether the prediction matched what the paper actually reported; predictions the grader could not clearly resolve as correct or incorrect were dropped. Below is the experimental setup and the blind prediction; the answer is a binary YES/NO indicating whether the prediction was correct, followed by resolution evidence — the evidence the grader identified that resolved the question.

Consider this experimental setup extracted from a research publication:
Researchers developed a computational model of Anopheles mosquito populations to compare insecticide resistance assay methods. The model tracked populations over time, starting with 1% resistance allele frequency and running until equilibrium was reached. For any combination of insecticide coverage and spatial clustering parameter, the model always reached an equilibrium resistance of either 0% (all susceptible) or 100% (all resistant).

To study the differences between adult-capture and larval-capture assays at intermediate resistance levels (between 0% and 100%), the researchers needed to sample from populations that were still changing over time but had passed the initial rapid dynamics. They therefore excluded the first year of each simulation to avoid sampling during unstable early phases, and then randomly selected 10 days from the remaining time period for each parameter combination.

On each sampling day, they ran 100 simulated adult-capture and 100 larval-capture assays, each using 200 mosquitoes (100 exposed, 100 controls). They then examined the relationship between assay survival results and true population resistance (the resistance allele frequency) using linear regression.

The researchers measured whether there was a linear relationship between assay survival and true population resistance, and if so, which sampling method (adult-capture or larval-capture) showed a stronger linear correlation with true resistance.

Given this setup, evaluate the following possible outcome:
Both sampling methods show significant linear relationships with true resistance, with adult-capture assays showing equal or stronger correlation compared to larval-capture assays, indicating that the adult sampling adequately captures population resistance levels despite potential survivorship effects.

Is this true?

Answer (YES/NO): NO